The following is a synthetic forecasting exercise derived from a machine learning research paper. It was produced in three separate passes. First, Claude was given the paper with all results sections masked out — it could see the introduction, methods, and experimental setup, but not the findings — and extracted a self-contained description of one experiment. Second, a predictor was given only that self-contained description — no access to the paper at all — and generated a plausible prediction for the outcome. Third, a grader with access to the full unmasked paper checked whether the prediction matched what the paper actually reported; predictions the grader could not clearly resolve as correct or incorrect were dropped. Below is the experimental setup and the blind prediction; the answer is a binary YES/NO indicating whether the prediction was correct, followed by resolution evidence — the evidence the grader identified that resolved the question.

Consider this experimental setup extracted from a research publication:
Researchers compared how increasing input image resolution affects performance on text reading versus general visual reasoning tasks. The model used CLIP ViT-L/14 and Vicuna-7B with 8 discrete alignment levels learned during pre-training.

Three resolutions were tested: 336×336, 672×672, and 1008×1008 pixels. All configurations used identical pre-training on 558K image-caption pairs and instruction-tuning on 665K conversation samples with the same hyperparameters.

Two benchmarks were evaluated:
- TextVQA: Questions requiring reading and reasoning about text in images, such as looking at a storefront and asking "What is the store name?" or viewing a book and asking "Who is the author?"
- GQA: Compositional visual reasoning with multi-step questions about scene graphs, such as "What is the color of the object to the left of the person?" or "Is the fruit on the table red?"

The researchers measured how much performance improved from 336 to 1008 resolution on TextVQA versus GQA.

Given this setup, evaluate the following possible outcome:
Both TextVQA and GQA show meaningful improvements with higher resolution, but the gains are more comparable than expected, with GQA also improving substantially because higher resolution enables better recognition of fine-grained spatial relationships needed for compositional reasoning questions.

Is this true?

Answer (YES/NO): NO